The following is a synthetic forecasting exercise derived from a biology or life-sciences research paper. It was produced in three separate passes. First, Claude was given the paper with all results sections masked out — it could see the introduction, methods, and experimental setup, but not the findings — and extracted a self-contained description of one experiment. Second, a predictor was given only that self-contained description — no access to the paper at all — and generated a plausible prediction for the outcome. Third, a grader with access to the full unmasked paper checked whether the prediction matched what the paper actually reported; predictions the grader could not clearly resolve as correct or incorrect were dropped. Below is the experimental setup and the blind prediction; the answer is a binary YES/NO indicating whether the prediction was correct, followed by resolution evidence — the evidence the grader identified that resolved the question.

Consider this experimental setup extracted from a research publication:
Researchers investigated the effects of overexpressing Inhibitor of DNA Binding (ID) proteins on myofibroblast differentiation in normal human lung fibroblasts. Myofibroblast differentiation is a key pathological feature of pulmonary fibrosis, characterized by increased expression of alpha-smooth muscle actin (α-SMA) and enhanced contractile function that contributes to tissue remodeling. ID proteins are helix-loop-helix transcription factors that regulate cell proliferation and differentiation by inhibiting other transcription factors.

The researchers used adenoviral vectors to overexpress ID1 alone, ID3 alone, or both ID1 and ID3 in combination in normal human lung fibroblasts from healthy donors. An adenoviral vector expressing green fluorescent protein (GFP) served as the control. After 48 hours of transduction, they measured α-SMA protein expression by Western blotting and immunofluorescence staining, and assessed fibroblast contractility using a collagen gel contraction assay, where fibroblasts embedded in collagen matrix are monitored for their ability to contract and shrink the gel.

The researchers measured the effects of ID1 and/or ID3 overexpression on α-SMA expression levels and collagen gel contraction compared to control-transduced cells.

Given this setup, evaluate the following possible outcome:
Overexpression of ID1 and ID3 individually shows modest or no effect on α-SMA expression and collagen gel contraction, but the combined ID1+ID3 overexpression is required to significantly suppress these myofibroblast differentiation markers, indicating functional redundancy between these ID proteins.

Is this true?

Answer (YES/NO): NO